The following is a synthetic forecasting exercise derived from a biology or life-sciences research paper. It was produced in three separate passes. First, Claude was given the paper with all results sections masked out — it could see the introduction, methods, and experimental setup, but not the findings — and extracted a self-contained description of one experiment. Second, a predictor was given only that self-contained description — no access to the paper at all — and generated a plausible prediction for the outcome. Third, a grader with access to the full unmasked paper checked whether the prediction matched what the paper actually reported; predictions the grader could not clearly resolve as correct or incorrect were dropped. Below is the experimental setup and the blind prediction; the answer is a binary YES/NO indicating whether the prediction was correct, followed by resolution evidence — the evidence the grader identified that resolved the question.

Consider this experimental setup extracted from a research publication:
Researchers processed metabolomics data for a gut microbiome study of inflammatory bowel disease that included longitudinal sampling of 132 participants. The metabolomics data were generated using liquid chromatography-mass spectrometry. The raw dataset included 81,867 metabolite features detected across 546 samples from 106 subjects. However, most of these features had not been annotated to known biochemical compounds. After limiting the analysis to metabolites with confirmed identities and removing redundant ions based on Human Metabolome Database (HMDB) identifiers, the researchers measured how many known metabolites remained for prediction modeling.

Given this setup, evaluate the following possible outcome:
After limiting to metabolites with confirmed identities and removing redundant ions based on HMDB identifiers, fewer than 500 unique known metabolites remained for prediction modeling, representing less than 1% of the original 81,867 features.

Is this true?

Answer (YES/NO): NO